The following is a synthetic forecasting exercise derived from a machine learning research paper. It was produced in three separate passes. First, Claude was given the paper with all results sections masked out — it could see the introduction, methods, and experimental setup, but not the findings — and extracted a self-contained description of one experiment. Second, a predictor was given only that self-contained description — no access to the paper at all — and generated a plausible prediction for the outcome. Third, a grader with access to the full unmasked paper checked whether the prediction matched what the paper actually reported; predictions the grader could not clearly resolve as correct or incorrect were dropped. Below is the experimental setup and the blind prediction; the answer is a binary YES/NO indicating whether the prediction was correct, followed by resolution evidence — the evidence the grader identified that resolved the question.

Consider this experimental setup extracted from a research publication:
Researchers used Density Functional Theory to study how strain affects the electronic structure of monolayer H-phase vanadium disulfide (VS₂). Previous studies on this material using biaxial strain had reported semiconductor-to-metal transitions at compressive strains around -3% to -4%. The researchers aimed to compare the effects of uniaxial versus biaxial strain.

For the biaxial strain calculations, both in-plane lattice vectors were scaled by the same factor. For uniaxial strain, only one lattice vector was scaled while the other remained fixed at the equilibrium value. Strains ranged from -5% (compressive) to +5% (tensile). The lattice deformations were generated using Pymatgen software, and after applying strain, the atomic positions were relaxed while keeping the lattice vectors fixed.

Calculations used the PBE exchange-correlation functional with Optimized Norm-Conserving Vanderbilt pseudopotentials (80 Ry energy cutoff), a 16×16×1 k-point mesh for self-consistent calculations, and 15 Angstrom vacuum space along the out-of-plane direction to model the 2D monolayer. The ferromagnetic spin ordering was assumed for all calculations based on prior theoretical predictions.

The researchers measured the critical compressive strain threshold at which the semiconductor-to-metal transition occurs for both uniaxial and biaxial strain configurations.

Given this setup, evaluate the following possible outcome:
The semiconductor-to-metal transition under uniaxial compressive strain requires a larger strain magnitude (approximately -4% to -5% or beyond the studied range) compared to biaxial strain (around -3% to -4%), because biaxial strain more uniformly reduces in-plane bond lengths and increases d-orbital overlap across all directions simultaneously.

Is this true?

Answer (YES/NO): YES